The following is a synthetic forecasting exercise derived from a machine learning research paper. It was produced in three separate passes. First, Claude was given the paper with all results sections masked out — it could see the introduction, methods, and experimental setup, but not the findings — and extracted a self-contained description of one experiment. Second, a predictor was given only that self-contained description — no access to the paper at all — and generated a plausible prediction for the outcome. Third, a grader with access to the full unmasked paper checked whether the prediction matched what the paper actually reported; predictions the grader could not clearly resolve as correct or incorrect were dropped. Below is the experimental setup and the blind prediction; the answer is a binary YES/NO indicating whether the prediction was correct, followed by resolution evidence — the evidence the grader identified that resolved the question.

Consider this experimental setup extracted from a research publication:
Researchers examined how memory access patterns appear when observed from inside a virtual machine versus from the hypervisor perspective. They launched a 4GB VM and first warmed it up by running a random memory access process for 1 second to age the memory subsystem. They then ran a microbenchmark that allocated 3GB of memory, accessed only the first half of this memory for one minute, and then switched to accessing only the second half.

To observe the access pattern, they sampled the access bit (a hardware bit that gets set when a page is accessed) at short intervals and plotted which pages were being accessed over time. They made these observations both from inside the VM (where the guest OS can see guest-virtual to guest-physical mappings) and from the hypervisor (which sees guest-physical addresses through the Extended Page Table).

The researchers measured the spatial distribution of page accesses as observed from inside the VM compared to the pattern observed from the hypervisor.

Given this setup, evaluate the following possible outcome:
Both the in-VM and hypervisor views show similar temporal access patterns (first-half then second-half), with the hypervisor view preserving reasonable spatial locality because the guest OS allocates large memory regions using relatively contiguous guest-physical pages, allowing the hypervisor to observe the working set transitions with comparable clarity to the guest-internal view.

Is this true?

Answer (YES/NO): NO